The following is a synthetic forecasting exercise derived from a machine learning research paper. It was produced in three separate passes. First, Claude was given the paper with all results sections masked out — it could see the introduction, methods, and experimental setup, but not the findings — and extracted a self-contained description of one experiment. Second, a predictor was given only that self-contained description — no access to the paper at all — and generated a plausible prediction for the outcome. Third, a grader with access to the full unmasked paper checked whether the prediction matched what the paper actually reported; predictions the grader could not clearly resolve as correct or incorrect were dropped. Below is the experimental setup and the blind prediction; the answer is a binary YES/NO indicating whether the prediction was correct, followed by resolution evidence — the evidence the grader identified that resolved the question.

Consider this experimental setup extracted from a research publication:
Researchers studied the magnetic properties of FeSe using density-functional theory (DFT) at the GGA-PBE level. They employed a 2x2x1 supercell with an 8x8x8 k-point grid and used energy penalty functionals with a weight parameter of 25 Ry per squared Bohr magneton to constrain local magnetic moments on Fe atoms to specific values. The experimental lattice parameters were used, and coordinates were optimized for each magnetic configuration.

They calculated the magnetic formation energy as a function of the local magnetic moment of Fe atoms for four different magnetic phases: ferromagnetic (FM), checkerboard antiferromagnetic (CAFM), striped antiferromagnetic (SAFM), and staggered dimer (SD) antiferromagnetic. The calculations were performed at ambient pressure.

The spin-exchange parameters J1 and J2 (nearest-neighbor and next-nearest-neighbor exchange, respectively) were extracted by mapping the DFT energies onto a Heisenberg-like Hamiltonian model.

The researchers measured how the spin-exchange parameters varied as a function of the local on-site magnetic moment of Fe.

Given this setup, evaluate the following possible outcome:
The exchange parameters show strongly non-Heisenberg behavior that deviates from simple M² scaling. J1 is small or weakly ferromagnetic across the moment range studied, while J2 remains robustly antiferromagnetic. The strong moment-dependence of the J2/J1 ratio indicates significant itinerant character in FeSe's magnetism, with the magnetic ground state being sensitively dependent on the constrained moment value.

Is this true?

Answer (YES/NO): NO